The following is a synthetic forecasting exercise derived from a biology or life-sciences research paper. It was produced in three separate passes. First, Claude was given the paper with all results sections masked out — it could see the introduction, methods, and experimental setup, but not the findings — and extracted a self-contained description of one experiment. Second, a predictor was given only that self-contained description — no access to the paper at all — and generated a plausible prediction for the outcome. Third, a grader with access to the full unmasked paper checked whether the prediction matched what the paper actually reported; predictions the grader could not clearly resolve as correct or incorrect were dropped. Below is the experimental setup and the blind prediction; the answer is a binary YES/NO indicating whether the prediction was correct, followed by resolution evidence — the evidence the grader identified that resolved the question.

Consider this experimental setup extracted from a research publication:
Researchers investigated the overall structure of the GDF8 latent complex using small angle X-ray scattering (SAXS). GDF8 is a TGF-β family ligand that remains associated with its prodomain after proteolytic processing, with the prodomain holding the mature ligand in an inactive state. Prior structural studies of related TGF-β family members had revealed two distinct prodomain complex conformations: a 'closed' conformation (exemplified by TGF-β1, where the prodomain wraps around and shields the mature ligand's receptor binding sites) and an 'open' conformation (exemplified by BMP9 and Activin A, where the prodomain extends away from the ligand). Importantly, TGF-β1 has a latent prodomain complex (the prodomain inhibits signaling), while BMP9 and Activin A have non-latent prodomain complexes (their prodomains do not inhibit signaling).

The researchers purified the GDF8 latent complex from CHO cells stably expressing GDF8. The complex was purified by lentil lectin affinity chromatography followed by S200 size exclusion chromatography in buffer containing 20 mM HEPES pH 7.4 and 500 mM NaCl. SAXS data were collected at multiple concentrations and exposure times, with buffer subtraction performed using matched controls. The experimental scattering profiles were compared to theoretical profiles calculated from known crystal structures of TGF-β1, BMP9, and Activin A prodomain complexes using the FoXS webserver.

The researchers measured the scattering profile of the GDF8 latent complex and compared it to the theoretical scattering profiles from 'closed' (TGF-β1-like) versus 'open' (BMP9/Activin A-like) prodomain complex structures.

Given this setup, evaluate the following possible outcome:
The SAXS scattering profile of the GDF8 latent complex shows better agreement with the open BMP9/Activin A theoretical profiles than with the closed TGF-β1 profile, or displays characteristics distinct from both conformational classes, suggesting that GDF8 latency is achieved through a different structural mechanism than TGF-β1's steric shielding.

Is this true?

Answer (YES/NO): YES